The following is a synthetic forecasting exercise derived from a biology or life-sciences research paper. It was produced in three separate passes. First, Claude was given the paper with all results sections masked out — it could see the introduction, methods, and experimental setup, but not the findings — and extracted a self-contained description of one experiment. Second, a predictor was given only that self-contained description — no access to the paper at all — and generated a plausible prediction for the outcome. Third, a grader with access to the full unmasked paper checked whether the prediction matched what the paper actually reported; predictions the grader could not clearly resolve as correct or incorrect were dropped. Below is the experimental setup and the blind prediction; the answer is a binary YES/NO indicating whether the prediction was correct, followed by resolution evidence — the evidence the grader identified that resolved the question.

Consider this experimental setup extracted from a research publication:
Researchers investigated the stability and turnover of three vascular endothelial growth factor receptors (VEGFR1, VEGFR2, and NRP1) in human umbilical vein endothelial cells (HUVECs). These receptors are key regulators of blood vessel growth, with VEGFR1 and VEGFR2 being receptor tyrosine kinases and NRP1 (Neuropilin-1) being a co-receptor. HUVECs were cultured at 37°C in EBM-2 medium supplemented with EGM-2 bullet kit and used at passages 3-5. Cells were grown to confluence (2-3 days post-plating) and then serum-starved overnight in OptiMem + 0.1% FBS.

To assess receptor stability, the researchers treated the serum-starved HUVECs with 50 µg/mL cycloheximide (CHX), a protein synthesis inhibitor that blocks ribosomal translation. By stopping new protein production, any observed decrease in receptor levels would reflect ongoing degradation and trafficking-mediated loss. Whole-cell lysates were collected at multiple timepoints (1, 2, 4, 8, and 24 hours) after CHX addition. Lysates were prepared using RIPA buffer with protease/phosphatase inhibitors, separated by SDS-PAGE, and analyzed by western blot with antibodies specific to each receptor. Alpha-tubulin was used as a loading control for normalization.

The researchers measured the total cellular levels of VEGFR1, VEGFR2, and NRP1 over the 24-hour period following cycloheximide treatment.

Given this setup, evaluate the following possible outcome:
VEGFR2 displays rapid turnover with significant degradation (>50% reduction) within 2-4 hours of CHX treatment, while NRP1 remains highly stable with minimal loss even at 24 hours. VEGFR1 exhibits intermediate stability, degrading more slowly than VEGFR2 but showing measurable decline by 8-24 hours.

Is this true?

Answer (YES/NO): NO